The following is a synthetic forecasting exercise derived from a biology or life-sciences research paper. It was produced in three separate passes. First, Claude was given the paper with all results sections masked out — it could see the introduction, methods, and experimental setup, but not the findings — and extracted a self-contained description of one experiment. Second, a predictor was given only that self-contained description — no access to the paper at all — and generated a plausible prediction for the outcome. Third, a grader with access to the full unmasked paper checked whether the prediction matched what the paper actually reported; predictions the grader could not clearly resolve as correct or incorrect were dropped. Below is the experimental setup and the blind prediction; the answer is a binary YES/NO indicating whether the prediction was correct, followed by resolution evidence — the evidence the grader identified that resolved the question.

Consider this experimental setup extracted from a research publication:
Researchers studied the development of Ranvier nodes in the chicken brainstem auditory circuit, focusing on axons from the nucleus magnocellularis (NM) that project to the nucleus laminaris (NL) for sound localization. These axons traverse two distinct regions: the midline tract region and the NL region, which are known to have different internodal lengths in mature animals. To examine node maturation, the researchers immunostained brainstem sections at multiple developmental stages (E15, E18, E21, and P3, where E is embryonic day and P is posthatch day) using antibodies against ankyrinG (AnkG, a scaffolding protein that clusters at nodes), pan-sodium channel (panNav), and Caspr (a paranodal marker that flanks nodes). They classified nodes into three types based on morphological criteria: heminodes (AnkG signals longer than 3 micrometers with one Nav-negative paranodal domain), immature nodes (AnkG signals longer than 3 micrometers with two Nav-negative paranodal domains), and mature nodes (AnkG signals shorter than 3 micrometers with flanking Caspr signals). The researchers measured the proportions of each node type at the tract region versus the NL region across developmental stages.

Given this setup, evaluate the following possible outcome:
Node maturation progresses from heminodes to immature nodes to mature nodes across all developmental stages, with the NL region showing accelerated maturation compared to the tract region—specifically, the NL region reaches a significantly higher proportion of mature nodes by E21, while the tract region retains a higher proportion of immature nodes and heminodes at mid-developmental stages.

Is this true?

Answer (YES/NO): NO